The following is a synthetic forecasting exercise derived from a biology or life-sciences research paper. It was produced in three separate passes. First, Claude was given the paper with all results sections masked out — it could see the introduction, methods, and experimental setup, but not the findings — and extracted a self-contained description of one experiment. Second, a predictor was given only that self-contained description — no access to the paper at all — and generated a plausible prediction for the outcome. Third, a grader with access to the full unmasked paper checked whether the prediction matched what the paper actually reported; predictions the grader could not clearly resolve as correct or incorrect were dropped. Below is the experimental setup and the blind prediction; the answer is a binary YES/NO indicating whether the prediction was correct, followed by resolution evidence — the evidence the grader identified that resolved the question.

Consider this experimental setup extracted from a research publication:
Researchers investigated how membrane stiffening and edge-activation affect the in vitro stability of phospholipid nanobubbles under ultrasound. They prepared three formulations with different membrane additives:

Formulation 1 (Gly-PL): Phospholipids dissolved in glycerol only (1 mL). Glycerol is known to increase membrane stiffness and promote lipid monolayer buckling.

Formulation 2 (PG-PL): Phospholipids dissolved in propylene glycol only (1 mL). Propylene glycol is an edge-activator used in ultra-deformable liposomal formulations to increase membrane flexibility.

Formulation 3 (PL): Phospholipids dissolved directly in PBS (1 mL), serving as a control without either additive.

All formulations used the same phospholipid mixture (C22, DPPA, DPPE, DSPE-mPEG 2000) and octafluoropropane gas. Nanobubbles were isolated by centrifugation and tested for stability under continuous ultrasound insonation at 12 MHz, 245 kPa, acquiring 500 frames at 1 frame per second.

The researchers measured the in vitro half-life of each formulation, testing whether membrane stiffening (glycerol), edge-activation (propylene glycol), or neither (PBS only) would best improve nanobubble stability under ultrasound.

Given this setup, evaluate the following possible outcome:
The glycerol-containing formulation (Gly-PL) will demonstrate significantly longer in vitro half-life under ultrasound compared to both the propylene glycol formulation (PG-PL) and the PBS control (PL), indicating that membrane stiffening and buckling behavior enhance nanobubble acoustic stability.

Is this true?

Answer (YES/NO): NO